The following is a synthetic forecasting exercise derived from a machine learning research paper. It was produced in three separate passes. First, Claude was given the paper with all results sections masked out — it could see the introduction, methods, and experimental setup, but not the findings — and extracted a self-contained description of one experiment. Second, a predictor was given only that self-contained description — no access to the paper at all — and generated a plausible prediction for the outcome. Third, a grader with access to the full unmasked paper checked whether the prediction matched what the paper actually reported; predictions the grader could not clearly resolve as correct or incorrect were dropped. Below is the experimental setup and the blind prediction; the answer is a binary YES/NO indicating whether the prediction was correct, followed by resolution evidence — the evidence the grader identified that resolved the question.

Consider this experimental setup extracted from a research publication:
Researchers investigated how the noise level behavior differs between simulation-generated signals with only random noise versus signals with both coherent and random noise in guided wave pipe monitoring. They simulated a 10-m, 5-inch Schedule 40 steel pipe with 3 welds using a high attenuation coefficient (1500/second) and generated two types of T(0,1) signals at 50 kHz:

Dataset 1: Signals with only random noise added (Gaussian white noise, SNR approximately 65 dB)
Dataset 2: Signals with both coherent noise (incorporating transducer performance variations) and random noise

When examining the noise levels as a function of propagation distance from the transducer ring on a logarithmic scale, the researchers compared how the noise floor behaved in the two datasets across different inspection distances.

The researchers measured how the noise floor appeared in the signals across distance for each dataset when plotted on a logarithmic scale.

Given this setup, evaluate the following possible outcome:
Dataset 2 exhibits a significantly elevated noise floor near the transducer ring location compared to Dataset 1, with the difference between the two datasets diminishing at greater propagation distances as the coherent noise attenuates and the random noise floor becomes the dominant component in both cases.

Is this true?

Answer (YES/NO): YES